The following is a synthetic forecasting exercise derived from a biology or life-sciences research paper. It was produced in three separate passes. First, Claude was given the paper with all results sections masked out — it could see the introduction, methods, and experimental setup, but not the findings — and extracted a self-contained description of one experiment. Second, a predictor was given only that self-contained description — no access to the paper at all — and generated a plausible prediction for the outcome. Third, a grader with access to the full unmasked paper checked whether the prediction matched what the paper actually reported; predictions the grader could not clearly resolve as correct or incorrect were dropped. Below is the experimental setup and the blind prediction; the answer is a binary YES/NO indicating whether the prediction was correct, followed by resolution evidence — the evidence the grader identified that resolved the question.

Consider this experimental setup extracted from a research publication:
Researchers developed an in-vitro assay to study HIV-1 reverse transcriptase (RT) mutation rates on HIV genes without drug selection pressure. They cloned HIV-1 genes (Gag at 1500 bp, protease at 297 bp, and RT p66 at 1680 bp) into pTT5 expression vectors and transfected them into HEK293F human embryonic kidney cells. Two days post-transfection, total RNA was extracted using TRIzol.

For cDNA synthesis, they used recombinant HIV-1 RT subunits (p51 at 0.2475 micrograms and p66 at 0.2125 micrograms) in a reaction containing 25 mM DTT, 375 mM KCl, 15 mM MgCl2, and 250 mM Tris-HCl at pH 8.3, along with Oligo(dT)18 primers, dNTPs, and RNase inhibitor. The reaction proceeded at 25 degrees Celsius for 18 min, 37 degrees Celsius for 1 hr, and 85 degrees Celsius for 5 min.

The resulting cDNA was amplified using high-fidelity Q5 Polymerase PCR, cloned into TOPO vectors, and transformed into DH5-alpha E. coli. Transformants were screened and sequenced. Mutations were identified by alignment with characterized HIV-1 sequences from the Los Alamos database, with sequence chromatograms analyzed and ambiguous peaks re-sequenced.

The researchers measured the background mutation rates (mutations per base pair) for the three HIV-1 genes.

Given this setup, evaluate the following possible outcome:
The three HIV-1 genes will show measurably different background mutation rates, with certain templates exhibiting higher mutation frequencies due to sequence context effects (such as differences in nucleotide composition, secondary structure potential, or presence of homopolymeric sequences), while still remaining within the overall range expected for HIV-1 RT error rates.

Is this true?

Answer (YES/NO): YES